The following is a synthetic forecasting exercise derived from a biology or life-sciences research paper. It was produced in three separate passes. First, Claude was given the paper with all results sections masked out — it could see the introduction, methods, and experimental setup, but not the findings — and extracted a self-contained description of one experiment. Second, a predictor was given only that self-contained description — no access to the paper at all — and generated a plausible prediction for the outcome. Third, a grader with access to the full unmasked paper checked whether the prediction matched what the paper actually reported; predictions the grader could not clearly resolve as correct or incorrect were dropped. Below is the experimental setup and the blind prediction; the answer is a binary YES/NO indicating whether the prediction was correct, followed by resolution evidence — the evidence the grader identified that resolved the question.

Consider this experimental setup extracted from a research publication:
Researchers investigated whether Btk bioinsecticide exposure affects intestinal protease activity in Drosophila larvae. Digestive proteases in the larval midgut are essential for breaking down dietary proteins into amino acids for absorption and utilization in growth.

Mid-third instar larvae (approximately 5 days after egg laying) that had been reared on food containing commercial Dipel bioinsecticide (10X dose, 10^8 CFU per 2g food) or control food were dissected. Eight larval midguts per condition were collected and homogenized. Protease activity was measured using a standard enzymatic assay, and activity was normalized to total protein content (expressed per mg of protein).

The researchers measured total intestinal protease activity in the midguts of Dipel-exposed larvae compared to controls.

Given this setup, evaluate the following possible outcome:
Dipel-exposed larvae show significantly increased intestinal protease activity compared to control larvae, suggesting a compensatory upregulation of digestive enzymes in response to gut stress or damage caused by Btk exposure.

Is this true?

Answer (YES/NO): NO